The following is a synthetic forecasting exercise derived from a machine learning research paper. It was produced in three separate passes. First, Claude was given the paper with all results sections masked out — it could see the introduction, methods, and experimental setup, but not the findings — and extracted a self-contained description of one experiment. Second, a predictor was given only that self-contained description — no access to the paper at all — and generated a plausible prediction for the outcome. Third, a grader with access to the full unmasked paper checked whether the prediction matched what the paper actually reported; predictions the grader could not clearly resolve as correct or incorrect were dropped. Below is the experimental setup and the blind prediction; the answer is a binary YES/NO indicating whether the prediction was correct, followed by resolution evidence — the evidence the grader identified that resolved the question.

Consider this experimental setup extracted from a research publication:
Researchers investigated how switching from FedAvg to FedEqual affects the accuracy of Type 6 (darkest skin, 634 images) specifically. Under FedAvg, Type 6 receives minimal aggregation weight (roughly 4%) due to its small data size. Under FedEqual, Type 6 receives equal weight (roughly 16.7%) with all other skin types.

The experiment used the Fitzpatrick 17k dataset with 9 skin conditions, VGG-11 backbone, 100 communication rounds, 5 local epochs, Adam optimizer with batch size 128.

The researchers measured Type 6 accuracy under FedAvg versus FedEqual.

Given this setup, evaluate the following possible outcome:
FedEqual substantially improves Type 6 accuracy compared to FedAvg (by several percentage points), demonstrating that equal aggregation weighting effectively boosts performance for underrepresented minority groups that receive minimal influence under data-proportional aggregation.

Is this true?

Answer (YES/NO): NO